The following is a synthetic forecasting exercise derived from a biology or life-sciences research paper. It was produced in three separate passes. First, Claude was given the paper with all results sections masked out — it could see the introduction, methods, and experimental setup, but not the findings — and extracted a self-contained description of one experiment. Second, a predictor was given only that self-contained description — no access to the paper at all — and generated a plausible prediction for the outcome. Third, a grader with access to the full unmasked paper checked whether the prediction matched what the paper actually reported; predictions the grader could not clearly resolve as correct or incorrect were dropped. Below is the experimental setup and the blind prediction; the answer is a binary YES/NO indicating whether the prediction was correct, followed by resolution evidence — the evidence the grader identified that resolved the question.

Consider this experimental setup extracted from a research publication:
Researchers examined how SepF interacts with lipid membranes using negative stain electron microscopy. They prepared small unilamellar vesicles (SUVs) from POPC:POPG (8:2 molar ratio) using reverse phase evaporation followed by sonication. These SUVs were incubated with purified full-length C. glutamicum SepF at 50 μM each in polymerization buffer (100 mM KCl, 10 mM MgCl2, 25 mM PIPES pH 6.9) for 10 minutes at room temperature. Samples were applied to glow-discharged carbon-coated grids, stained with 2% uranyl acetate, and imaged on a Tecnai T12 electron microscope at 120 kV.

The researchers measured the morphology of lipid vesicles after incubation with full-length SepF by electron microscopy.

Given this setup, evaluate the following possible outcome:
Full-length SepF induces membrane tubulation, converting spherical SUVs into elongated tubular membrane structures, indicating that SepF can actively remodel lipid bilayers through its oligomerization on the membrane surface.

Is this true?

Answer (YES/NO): YES